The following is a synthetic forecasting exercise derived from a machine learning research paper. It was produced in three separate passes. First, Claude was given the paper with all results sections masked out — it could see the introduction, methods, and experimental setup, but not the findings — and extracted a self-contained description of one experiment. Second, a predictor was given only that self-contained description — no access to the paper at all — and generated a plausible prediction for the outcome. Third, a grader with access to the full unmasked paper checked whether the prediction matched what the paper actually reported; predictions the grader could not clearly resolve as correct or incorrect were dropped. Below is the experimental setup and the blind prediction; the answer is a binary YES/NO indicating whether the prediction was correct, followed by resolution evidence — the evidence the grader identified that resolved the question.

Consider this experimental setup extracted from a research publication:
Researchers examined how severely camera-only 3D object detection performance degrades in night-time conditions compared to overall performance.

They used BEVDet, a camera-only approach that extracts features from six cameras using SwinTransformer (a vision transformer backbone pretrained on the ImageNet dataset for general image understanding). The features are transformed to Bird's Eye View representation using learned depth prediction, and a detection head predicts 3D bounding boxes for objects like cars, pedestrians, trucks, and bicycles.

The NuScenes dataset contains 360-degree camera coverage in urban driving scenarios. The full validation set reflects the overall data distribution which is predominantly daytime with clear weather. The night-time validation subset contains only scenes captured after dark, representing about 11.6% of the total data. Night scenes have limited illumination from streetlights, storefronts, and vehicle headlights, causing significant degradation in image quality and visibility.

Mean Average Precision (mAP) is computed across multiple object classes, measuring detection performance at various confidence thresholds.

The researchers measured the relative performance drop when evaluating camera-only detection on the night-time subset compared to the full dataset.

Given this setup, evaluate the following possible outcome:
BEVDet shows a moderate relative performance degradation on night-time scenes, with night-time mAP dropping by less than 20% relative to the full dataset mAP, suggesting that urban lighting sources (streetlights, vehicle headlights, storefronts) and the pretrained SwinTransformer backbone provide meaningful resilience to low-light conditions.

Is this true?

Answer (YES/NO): NO